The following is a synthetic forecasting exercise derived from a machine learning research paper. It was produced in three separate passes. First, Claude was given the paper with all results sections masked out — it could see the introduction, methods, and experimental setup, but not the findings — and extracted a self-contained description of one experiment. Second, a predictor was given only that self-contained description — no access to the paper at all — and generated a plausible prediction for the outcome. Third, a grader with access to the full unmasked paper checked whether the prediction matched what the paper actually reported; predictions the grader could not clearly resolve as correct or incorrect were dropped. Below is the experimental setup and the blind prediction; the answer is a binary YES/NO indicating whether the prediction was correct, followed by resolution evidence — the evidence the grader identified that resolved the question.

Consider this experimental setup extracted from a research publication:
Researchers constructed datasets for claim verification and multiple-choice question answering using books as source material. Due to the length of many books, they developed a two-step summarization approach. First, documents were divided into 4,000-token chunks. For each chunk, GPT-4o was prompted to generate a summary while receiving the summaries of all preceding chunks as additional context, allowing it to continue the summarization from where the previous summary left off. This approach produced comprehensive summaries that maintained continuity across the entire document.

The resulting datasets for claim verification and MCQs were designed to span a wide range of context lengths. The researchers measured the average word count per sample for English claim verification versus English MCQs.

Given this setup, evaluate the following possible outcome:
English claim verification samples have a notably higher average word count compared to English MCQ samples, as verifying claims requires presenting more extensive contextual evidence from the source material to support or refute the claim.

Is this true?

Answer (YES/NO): NO